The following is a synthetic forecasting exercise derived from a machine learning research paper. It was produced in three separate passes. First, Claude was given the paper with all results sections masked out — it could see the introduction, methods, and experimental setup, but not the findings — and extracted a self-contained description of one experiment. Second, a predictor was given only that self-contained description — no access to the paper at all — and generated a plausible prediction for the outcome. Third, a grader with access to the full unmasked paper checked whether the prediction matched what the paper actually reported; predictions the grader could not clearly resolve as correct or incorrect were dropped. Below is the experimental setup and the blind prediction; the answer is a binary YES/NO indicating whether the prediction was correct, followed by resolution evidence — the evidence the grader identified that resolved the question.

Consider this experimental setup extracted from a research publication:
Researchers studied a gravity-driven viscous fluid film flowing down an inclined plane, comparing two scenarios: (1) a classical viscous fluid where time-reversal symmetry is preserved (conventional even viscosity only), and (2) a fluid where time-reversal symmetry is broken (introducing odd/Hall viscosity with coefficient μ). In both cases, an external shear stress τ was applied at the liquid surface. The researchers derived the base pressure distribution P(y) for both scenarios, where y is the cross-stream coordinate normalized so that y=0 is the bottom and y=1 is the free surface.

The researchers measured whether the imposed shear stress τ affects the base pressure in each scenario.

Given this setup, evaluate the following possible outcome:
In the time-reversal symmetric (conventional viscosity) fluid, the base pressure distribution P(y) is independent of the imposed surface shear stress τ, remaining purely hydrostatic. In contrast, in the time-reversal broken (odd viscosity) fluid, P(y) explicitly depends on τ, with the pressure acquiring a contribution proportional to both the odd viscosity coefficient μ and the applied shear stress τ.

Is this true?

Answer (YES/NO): YES